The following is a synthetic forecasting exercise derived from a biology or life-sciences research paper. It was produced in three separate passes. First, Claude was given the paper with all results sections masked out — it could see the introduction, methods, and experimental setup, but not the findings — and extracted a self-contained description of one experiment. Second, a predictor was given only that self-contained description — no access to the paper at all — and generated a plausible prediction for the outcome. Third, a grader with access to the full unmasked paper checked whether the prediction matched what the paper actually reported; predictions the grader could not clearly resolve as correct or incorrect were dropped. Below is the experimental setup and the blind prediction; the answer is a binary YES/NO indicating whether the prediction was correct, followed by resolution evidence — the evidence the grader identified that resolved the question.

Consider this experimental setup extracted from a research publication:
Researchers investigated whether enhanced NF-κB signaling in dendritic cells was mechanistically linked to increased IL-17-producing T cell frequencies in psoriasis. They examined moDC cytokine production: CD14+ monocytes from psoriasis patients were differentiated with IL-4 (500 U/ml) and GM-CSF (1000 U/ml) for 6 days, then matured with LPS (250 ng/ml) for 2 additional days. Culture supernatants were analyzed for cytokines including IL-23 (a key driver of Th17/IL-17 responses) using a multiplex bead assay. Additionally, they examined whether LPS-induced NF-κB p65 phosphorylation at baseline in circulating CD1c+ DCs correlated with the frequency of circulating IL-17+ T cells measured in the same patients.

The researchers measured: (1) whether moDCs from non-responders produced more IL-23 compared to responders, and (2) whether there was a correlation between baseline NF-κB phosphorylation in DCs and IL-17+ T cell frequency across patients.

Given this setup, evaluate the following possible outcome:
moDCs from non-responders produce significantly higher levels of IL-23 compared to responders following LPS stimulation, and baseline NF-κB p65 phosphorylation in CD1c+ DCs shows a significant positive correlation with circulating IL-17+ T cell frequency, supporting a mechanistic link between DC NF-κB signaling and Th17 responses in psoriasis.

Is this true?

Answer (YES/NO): NO